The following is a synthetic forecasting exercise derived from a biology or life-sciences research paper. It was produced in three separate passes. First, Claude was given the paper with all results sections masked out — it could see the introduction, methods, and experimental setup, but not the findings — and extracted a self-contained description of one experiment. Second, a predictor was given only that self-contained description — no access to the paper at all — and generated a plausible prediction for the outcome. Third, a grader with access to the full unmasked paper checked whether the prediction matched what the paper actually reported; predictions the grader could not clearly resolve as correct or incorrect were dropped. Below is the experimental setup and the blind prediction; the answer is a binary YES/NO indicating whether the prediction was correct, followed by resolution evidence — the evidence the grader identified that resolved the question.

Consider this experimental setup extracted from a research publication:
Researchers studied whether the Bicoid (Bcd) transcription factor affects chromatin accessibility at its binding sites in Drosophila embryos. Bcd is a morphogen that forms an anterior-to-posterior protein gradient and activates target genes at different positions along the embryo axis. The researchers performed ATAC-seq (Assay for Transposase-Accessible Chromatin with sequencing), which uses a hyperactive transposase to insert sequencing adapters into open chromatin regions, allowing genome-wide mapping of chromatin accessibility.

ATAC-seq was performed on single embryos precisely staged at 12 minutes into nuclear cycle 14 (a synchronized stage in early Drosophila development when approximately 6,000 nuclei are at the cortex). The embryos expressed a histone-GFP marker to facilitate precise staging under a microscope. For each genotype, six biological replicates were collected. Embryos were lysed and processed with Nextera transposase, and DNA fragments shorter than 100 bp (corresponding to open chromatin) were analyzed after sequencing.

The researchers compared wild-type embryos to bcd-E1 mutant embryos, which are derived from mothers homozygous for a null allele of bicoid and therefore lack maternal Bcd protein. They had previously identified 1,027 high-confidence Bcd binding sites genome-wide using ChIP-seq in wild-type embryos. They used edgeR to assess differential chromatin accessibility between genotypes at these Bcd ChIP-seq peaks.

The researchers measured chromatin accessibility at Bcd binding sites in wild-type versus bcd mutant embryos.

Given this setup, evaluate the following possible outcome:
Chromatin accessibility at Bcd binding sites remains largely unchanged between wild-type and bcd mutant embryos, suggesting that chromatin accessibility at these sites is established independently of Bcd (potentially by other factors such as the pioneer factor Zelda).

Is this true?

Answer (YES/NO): NO